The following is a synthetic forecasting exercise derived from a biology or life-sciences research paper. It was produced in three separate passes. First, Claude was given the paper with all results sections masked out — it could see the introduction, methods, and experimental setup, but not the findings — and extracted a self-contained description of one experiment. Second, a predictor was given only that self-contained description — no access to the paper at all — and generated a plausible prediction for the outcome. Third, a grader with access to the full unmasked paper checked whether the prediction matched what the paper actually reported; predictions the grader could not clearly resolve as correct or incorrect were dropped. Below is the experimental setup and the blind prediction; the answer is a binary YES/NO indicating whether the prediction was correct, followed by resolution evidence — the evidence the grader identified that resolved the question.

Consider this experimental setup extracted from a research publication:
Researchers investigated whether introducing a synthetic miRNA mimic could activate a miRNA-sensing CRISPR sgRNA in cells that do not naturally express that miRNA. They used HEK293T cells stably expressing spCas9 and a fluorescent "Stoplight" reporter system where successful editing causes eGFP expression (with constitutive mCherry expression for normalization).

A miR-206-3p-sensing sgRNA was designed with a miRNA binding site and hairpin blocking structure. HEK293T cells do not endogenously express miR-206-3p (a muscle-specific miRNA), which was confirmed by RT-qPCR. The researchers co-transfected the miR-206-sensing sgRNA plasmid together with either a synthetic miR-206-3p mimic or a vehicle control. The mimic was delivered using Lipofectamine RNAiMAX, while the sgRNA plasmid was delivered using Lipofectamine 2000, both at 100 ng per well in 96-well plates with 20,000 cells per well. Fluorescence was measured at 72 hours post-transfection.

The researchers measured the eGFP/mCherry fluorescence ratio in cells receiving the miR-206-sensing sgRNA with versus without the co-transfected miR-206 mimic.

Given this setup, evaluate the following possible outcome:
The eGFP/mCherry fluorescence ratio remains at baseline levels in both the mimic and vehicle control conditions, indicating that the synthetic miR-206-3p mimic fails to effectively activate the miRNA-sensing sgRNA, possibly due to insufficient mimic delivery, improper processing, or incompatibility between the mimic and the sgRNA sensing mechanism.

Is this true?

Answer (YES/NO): NO